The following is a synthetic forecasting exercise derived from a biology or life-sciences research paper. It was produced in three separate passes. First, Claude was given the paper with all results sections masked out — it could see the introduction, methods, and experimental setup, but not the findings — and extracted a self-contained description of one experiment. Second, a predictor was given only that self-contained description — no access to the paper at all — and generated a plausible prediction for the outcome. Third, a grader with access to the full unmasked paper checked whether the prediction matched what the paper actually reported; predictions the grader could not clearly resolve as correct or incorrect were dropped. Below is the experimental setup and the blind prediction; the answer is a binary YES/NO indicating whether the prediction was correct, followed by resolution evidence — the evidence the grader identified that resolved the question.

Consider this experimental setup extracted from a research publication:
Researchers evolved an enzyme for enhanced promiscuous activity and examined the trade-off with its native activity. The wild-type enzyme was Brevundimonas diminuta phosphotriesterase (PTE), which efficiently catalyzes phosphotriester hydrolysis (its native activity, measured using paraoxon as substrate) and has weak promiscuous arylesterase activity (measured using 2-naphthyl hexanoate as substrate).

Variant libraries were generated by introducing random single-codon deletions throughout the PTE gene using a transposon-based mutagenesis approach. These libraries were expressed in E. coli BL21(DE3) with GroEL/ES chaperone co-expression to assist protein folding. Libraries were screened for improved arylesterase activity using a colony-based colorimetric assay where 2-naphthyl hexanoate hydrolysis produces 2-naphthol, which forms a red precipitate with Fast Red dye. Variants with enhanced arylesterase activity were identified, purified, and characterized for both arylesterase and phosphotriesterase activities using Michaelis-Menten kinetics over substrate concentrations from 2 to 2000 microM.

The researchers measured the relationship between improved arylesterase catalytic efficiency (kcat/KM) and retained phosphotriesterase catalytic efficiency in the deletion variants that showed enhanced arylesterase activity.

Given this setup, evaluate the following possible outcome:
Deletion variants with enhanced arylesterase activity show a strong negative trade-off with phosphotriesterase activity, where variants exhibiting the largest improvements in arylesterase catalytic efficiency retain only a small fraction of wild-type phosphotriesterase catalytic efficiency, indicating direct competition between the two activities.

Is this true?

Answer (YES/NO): YES